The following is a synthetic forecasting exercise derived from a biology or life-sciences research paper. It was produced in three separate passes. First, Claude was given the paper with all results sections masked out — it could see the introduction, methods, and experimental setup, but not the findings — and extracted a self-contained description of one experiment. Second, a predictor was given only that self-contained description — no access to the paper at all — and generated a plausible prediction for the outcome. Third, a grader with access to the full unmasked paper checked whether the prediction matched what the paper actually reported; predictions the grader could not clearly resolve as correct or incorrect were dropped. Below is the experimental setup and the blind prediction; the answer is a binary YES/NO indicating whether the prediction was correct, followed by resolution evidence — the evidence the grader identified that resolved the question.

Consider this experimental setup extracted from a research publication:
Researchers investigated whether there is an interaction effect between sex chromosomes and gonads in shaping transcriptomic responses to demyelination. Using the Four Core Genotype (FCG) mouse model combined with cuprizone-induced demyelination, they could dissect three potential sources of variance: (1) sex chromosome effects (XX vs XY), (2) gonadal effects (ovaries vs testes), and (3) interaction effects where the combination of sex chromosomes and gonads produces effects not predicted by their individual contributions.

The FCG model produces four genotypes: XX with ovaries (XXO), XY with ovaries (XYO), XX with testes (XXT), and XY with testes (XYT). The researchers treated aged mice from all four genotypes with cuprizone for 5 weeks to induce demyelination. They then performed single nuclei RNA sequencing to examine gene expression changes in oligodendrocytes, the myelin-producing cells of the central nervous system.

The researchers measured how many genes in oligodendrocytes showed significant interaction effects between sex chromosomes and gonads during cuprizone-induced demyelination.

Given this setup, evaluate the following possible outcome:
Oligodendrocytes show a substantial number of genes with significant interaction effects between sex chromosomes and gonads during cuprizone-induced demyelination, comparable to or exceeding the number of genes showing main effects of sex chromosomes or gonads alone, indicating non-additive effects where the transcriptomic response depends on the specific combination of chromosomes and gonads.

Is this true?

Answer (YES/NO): NO